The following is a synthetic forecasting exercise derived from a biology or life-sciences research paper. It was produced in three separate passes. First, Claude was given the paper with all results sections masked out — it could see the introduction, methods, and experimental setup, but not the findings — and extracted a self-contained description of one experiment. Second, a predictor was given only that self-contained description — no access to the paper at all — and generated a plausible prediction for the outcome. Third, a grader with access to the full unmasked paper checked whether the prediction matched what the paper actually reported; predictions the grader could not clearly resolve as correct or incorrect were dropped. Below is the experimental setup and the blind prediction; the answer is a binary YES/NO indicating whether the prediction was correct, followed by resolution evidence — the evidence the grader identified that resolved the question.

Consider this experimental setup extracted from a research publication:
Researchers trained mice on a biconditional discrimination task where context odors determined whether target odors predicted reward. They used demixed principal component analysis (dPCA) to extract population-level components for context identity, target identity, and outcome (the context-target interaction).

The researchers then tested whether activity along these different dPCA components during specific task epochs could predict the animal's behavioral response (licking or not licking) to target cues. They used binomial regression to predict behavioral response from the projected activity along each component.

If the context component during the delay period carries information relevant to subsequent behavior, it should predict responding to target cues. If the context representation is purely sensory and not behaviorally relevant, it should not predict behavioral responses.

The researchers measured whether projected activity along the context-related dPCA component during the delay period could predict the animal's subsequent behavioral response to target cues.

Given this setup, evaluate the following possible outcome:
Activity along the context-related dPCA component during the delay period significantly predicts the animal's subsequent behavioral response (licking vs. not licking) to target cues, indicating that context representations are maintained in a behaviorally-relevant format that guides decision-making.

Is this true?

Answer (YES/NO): YES